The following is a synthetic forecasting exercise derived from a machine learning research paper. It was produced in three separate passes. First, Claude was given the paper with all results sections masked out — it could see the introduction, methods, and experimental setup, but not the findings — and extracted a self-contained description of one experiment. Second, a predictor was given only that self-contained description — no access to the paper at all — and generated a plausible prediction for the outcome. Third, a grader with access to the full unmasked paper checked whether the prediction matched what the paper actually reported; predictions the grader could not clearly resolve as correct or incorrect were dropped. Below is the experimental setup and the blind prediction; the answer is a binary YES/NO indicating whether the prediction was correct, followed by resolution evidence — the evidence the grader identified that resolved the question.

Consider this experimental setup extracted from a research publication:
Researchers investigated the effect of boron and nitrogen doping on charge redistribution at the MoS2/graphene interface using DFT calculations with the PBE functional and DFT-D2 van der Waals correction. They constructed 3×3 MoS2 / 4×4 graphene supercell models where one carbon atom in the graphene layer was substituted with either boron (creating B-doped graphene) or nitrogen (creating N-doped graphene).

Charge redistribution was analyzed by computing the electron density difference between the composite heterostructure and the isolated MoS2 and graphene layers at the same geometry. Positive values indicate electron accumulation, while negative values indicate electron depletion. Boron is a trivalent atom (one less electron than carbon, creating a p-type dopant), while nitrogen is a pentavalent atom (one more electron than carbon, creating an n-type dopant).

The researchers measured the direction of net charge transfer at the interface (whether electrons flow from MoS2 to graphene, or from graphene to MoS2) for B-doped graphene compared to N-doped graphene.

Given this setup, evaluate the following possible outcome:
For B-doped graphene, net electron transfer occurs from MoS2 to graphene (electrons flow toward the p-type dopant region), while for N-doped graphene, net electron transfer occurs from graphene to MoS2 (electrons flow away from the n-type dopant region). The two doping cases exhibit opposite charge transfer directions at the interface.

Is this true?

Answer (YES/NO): NO